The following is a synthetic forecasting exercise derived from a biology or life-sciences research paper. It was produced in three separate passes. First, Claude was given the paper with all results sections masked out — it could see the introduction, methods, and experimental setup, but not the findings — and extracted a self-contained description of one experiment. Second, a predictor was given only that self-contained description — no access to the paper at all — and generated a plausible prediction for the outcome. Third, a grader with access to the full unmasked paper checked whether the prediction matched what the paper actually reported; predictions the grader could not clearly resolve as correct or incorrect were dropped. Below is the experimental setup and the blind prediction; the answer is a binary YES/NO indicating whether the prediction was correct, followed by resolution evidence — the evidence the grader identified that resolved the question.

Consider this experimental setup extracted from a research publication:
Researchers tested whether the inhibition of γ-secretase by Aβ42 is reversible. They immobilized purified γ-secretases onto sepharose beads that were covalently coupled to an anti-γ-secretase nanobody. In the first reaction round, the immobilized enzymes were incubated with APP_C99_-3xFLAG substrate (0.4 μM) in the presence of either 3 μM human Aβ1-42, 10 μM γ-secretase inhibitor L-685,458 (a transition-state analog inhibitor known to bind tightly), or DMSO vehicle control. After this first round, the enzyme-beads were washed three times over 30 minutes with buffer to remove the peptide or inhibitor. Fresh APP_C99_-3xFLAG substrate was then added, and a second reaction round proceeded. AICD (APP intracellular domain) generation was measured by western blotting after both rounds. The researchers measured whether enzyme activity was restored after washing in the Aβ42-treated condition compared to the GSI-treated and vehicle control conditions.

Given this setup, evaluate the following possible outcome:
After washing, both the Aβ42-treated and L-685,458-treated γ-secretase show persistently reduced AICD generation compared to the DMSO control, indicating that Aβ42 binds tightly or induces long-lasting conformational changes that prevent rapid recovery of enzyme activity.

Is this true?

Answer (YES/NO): NO